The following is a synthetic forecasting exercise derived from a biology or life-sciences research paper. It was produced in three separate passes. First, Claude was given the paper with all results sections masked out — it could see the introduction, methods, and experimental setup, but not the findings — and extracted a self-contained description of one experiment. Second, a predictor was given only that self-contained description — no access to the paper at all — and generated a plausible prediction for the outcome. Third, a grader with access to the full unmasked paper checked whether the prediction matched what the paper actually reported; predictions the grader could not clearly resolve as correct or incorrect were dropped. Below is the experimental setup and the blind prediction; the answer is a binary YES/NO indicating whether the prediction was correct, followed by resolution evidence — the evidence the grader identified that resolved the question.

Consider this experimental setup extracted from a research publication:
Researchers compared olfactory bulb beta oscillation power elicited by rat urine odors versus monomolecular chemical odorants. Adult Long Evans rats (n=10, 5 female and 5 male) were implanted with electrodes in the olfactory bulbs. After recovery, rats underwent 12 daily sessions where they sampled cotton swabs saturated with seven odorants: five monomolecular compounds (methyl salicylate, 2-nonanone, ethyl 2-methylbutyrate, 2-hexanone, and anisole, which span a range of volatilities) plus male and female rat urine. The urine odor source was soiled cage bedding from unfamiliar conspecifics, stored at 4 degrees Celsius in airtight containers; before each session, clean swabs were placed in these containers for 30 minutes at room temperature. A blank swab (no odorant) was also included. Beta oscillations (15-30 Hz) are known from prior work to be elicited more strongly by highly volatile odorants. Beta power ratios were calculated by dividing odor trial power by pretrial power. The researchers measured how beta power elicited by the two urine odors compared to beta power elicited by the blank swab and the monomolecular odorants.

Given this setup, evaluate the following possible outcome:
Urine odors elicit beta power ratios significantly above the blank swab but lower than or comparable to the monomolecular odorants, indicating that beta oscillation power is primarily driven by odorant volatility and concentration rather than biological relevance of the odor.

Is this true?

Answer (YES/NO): NO